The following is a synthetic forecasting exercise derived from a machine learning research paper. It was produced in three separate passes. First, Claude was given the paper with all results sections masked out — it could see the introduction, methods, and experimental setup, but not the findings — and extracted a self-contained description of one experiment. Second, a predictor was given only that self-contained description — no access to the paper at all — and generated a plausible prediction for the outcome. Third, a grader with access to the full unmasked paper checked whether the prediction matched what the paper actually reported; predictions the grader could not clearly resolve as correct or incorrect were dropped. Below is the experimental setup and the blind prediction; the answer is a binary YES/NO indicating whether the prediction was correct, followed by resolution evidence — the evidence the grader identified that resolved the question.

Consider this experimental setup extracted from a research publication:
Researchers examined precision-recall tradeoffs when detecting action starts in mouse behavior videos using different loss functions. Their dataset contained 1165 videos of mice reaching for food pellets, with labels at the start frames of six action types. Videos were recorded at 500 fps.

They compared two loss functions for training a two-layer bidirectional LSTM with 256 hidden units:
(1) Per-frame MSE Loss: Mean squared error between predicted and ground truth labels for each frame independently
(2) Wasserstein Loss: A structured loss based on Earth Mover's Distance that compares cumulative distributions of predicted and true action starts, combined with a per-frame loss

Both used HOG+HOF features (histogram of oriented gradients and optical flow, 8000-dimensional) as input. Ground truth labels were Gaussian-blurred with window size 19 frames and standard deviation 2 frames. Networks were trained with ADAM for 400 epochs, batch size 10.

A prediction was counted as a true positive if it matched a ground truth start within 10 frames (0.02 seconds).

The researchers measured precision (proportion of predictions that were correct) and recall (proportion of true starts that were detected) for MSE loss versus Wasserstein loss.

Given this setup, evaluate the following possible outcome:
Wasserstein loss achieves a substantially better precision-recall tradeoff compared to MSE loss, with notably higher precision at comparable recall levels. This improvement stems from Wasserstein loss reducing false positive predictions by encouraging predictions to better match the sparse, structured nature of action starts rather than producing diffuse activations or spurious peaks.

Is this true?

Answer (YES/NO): NO